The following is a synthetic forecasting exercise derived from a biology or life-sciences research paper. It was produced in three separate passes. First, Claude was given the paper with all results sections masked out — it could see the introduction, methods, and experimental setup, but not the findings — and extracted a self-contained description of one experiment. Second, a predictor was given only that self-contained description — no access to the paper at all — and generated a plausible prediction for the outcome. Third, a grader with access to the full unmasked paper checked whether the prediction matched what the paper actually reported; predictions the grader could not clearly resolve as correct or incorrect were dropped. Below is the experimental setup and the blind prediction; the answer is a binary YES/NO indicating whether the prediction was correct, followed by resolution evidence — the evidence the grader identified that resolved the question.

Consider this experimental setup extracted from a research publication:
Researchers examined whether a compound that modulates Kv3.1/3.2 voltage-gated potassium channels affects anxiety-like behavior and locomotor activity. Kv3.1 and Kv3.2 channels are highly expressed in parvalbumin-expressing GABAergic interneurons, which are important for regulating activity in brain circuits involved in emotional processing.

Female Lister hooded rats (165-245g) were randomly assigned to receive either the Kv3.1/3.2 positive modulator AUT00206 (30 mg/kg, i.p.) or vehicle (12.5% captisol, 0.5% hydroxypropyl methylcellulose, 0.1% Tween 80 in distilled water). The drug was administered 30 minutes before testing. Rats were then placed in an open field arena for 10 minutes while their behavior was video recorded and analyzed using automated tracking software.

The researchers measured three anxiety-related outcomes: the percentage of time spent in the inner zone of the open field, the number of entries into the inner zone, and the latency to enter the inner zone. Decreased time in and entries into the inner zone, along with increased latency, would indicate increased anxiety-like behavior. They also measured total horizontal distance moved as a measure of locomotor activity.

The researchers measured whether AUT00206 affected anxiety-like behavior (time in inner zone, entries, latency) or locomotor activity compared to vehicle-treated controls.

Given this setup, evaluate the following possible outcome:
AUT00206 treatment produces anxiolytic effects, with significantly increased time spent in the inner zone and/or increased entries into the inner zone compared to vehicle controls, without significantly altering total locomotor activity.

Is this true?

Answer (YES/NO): NO